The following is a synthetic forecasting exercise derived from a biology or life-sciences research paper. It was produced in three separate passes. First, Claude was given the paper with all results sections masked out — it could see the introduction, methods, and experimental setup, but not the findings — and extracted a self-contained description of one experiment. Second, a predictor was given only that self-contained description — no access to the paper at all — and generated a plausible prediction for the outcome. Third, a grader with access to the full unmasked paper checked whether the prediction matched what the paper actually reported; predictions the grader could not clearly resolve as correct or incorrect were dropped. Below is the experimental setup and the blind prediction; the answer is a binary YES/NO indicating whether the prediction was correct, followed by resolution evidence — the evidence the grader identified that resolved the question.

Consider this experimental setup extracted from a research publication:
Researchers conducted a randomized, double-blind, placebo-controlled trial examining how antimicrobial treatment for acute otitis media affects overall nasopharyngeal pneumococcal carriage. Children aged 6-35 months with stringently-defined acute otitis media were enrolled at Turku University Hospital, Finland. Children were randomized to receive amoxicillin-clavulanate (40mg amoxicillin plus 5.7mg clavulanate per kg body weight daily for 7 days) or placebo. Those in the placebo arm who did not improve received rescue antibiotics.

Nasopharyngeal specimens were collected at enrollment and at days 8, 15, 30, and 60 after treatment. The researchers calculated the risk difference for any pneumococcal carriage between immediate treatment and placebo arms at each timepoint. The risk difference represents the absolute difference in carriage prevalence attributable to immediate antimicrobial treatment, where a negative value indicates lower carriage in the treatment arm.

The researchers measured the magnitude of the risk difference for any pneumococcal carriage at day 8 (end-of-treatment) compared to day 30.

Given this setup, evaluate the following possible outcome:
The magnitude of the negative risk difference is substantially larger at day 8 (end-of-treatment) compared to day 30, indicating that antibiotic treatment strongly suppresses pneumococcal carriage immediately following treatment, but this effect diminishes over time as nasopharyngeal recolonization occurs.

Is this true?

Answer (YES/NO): YES